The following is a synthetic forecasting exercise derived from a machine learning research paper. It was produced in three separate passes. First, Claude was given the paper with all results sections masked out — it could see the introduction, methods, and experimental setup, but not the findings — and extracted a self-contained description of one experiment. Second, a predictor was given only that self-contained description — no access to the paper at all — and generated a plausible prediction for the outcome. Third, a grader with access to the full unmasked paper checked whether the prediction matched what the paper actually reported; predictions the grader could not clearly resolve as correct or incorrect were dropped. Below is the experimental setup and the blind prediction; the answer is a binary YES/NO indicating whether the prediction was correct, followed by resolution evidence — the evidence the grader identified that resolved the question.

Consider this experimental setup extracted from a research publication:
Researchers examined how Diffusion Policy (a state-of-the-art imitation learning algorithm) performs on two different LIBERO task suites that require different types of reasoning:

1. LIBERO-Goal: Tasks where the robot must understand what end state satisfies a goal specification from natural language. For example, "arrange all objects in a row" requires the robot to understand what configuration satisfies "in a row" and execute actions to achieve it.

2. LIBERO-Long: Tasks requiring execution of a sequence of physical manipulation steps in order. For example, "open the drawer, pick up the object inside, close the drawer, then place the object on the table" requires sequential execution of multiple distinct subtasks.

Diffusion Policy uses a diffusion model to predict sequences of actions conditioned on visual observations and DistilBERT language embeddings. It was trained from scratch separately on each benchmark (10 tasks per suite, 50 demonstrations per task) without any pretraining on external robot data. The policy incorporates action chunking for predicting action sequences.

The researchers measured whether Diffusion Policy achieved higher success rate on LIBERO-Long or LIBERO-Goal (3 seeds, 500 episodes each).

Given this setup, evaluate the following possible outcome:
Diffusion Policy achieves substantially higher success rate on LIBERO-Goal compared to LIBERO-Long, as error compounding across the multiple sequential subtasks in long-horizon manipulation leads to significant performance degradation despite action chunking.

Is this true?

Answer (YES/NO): YES